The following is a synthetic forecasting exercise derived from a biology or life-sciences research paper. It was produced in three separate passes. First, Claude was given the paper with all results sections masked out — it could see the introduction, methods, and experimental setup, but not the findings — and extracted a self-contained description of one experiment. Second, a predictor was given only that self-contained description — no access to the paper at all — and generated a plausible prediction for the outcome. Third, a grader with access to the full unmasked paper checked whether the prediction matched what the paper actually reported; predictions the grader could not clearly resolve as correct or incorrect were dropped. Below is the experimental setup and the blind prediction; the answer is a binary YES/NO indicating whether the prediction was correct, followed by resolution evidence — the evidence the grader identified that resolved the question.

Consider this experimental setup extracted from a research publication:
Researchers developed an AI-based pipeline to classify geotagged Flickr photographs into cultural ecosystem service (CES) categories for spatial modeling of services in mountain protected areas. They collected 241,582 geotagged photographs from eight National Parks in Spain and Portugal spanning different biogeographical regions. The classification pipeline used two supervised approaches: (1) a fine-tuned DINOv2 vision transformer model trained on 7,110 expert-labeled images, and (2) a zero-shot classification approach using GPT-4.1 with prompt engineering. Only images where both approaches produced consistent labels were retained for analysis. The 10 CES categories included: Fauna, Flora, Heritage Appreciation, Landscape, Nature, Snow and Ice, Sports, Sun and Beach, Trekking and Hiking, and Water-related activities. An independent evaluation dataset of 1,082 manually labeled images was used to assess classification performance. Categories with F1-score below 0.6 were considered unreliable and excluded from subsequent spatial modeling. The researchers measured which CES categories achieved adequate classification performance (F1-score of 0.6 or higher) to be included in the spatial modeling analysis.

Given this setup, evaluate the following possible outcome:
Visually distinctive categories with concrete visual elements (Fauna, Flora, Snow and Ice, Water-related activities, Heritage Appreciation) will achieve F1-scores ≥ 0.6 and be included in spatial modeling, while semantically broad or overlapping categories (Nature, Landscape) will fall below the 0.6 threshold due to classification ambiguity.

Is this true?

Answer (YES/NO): NO